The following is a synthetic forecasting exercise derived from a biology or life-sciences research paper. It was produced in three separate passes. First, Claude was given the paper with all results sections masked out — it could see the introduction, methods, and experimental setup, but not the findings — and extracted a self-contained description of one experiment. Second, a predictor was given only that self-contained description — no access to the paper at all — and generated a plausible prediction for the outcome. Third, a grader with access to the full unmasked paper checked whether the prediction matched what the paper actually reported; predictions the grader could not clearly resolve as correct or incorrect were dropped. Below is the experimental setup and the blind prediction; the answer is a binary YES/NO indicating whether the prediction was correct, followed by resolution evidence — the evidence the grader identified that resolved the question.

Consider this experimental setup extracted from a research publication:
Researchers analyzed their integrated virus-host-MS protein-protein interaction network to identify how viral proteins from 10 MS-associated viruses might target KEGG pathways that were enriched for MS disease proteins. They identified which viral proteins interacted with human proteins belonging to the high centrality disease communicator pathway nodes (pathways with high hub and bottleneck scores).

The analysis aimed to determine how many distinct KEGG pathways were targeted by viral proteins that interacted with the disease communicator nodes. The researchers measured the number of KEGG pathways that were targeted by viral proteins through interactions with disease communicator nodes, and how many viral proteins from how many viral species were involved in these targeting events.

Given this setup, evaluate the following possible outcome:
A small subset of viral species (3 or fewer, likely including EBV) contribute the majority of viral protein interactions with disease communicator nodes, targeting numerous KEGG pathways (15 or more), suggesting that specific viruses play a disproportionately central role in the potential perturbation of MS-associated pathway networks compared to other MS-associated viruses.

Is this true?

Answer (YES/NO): NO